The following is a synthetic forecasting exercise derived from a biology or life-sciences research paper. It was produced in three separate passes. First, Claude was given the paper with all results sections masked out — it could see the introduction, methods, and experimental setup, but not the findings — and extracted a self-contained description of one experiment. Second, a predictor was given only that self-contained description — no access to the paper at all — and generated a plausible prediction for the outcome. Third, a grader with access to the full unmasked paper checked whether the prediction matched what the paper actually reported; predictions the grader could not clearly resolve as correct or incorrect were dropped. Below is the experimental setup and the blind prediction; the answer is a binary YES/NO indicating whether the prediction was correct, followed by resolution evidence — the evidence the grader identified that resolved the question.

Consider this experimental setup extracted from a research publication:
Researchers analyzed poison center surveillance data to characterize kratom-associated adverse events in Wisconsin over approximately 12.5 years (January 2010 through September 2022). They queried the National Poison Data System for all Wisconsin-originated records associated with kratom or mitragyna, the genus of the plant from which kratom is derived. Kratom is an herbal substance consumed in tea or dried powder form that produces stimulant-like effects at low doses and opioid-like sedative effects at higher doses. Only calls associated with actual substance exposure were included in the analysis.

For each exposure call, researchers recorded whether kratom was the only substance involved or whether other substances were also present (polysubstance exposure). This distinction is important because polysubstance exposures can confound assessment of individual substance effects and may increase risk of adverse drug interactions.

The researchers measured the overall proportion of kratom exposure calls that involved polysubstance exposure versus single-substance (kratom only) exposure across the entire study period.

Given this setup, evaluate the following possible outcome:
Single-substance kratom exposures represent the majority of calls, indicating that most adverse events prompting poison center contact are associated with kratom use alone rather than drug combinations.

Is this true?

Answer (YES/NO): YES